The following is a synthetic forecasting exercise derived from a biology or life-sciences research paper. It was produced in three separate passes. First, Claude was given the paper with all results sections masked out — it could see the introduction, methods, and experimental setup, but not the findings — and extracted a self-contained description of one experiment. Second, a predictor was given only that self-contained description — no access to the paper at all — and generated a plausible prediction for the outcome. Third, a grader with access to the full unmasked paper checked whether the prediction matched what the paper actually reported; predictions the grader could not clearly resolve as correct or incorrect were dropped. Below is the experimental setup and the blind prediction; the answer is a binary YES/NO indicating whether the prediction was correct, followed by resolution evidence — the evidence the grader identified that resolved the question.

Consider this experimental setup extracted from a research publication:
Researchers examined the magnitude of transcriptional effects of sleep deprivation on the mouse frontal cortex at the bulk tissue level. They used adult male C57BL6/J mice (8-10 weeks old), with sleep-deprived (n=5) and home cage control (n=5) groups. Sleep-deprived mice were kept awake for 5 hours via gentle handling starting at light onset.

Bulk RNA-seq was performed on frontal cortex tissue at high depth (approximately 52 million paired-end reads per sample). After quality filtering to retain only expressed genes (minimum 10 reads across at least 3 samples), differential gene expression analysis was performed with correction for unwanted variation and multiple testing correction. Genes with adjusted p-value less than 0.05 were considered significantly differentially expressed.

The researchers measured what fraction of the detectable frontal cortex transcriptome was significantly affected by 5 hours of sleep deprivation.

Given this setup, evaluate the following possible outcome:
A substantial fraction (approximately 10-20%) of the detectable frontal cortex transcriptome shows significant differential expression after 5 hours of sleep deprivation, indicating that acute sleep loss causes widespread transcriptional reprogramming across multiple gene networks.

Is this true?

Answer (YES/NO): NO